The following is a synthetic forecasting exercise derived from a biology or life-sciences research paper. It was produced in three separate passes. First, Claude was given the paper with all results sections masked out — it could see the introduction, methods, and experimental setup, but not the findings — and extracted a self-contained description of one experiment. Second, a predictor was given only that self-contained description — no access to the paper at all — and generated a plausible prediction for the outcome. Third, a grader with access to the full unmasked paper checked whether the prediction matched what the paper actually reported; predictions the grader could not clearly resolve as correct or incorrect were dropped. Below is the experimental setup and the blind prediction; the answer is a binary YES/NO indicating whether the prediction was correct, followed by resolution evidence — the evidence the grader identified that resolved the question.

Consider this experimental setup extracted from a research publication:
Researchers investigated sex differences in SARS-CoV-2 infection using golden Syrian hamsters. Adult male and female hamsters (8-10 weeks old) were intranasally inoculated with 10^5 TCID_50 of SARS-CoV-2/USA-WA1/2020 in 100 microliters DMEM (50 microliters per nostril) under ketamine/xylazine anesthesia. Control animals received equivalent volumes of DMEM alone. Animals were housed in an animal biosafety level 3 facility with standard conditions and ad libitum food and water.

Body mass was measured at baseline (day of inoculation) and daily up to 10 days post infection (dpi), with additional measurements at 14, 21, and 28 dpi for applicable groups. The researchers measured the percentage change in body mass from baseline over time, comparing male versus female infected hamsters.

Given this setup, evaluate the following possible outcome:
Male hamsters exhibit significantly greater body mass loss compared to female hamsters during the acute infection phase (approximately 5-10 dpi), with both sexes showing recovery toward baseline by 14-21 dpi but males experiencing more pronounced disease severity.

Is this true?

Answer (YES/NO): YES